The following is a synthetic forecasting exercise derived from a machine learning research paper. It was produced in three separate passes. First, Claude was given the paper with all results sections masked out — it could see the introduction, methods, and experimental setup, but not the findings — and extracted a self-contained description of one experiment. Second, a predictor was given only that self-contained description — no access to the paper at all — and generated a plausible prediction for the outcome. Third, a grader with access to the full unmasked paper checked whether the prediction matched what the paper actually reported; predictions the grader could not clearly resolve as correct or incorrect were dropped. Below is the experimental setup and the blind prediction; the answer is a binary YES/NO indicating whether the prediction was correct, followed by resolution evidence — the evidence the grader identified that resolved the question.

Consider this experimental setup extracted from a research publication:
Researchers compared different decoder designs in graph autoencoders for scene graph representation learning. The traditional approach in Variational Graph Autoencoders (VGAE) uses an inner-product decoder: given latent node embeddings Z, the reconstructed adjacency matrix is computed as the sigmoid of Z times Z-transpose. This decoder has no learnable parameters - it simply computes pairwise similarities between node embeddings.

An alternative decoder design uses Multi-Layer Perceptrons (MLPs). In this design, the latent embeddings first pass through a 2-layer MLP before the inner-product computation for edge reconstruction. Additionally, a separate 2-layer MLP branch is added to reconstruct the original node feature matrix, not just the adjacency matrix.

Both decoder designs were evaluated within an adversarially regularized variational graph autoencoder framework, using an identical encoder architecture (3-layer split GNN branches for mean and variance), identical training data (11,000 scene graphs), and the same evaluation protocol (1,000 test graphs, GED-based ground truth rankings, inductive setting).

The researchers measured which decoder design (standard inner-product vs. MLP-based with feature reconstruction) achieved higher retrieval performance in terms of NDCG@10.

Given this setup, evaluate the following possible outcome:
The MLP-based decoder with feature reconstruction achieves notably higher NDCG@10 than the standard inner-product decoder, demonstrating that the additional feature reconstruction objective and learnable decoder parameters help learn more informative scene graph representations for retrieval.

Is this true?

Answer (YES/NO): YES